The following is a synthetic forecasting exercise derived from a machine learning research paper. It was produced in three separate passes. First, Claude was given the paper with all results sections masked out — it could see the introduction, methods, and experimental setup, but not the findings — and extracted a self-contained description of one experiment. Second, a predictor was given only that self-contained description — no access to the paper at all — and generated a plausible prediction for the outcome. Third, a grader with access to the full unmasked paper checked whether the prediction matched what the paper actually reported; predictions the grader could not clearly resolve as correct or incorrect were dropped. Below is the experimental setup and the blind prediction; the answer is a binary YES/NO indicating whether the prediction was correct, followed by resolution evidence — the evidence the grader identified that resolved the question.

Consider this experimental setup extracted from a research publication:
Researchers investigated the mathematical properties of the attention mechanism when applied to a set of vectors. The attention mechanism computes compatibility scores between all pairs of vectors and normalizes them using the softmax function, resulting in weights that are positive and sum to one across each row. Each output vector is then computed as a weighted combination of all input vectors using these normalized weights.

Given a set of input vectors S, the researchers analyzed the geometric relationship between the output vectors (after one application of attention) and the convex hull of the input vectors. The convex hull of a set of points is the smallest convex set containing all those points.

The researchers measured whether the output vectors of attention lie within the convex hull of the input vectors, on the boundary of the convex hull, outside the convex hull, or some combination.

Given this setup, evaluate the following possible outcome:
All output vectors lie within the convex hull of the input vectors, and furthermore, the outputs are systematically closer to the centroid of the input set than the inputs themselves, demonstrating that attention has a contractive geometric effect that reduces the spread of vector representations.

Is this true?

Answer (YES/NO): NO